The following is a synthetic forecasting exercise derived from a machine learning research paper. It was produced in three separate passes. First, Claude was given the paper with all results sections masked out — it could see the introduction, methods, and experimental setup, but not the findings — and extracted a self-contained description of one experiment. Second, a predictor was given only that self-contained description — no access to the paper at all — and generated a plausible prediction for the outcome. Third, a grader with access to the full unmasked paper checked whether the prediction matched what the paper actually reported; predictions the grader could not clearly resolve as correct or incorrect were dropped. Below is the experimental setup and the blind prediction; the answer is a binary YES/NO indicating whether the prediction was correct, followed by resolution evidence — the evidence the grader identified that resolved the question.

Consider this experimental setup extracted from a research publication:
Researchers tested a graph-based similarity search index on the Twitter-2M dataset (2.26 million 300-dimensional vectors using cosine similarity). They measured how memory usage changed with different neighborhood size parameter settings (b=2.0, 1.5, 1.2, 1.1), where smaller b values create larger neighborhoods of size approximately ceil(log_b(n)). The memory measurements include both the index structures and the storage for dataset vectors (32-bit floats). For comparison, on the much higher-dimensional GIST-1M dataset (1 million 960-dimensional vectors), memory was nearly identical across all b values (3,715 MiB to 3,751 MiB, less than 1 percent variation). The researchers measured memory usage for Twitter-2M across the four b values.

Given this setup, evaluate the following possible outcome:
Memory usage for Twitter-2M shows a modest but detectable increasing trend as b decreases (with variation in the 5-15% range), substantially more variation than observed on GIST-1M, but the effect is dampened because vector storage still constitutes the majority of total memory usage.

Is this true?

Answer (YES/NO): YES